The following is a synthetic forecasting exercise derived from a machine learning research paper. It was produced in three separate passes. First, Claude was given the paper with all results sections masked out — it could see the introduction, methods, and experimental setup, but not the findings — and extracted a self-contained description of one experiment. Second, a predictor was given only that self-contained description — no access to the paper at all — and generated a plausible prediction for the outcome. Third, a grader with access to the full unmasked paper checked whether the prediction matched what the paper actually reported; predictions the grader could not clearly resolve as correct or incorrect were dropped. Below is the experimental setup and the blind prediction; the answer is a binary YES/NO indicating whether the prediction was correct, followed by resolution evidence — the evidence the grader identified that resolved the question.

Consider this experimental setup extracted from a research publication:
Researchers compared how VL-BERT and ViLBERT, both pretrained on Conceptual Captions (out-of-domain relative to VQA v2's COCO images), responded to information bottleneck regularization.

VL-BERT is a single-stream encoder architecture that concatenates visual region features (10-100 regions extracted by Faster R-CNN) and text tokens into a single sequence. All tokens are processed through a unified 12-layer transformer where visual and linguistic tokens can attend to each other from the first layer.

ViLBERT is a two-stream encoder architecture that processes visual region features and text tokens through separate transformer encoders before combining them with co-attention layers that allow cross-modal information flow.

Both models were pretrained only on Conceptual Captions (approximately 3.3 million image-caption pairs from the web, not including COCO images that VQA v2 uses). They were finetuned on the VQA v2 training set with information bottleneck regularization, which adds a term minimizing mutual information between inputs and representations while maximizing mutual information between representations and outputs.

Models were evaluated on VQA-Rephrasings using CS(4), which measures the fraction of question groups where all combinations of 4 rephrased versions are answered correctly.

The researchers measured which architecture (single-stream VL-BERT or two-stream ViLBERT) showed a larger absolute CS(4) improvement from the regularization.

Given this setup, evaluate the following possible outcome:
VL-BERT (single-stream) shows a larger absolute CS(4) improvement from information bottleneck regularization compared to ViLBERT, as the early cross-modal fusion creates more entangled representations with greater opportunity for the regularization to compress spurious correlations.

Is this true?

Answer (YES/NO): NO